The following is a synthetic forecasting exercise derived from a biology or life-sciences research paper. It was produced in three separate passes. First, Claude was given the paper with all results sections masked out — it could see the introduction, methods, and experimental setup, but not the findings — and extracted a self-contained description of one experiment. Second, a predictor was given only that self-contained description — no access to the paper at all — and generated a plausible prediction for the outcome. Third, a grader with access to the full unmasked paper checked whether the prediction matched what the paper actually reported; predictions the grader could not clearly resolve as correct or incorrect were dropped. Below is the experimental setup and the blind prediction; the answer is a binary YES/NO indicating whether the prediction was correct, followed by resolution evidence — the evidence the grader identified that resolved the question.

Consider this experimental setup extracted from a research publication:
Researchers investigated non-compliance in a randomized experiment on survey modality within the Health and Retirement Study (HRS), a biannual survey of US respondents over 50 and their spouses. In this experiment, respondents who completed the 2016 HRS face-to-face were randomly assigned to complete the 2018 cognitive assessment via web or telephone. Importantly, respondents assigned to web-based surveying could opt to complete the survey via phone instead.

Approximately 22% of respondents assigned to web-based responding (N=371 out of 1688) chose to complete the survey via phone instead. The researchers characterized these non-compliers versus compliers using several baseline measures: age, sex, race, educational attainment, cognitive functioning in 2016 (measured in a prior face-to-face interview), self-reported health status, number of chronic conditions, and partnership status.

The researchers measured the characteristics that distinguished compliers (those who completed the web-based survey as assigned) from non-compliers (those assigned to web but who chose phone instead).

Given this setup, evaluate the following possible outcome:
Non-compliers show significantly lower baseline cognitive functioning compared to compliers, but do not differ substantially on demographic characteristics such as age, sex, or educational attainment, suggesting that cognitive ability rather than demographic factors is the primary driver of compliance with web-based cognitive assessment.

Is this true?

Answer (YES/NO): NO